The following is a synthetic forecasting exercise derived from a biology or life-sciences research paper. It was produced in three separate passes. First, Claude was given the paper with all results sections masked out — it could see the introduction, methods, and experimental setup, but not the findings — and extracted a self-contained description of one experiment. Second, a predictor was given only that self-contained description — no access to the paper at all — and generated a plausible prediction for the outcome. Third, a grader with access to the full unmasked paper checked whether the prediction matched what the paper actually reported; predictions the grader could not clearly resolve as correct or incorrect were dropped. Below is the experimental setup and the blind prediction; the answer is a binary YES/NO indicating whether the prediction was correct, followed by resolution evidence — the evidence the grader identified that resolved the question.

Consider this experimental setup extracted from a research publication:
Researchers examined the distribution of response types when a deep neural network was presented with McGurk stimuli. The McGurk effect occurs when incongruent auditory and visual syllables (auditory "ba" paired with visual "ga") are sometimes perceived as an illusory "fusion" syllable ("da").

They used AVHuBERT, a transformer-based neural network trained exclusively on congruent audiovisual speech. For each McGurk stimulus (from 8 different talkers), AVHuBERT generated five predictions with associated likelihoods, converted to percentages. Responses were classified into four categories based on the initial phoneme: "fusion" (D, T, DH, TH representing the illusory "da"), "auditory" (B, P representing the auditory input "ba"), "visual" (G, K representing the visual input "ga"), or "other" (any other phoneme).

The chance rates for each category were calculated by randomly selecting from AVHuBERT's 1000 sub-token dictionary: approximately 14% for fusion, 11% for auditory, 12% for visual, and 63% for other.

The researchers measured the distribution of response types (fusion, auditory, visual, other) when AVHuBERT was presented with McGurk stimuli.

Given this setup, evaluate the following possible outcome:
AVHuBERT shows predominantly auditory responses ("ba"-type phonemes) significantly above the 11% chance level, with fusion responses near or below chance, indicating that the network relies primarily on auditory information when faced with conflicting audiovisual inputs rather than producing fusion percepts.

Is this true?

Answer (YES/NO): NO